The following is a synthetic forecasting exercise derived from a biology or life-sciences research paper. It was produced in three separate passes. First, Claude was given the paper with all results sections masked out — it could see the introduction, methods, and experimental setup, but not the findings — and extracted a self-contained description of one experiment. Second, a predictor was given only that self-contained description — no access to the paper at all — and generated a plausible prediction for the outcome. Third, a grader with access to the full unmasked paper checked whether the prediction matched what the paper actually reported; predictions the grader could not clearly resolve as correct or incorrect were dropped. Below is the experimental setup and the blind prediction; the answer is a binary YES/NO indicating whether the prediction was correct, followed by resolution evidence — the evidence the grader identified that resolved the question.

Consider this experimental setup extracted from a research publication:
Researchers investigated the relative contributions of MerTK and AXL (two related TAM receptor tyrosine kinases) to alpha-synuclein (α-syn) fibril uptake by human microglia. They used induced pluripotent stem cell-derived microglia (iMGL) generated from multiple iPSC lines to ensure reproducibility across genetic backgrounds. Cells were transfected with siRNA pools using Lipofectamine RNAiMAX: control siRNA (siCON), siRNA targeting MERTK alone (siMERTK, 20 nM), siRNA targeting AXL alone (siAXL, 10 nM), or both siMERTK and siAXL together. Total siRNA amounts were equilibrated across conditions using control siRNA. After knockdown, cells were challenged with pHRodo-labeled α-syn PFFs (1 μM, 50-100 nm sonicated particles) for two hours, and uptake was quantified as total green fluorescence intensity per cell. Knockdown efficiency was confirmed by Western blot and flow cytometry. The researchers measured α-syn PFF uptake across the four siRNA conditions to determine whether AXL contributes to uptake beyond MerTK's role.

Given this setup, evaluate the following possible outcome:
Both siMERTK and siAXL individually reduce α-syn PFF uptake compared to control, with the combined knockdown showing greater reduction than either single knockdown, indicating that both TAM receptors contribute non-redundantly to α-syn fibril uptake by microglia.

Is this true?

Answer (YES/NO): NO